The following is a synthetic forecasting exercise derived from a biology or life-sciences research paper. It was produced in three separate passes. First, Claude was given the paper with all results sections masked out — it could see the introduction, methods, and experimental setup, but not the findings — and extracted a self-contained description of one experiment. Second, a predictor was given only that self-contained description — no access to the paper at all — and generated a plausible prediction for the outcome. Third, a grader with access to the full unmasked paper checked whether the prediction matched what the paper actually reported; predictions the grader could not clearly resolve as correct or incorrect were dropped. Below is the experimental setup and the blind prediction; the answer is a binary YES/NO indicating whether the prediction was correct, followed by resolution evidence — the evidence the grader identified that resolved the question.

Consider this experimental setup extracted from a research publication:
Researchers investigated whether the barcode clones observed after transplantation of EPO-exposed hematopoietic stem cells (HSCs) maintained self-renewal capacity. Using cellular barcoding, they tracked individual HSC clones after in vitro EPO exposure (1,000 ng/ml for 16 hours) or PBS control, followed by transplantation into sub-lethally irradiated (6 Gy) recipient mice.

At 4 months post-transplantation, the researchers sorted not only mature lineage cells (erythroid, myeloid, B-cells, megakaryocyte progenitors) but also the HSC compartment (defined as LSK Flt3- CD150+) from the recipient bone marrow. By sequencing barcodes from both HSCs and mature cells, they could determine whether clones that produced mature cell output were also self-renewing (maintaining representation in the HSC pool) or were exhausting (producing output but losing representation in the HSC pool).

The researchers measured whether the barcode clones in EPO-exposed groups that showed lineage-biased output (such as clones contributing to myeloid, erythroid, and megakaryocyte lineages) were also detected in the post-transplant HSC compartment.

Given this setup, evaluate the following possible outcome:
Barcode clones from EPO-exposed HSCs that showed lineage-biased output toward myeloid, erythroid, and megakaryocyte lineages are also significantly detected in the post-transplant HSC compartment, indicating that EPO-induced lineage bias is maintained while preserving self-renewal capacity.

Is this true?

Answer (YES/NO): NO